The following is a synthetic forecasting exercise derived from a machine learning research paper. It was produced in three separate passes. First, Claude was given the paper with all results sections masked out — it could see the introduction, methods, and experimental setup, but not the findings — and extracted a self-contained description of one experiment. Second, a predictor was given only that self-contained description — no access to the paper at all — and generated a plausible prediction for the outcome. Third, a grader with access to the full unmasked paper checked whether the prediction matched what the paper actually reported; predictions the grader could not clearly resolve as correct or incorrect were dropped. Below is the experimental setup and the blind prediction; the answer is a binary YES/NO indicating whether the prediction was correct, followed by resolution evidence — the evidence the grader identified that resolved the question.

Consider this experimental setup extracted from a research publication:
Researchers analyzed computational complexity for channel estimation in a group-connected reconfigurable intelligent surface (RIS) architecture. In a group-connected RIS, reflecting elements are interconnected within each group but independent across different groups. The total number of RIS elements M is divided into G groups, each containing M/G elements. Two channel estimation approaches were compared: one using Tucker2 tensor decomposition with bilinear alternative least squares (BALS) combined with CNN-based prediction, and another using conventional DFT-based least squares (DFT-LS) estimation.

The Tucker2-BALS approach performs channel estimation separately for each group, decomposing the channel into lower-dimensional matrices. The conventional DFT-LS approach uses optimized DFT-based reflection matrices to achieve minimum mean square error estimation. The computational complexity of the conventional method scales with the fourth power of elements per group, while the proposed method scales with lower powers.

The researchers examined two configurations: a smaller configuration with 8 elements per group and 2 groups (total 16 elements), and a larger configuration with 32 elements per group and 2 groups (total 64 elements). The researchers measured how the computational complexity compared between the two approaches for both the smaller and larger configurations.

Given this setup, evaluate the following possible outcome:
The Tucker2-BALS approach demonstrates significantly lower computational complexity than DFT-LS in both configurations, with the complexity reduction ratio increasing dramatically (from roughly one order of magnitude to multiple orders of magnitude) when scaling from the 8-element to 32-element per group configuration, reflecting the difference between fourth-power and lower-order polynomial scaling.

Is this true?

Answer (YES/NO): NO